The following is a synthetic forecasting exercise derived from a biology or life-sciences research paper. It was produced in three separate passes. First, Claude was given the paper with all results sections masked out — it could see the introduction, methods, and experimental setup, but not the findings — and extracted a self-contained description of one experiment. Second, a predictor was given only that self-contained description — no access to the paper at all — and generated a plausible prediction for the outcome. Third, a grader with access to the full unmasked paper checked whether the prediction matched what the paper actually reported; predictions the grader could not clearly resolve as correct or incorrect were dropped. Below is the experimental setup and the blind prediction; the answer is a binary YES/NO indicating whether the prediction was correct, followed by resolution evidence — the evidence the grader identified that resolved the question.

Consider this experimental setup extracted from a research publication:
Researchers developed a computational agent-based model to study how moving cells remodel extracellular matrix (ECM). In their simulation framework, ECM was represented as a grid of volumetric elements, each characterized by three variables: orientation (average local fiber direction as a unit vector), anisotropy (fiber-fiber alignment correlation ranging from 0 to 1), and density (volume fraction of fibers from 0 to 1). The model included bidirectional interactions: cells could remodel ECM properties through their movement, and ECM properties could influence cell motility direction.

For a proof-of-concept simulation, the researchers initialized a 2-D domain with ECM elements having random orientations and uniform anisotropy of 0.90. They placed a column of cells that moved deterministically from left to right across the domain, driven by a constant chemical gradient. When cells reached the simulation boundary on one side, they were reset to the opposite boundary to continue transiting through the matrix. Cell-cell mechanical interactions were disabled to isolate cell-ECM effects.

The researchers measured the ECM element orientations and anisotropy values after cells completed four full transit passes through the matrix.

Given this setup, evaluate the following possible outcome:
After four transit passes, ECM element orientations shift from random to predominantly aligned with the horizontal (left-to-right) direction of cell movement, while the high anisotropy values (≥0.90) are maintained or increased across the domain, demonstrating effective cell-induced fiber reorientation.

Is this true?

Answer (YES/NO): YES